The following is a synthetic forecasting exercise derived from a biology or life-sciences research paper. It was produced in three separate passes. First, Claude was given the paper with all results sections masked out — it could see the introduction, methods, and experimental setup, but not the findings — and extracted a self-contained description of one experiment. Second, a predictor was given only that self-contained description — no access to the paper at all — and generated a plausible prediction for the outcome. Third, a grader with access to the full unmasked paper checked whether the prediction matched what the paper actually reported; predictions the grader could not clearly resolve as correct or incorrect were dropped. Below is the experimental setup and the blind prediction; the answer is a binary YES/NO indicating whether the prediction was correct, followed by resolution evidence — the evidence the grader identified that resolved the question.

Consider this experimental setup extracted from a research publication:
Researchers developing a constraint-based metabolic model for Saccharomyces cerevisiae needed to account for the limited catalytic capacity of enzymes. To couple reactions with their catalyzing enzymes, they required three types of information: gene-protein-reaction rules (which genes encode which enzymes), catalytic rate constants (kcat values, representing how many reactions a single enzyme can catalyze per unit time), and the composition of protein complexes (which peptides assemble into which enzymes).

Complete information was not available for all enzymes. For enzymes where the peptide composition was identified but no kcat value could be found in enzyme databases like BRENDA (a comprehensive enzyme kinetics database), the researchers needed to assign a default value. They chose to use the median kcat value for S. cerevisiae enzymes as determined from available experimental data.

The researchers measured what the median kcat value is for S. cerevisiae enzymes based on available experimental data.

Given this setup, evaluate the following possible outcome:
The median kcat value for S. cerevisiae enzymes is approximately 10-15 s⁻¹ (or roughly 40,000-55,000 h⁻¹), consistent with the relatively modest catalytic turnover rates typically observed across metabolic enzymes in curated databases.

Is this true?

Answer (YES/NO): NO